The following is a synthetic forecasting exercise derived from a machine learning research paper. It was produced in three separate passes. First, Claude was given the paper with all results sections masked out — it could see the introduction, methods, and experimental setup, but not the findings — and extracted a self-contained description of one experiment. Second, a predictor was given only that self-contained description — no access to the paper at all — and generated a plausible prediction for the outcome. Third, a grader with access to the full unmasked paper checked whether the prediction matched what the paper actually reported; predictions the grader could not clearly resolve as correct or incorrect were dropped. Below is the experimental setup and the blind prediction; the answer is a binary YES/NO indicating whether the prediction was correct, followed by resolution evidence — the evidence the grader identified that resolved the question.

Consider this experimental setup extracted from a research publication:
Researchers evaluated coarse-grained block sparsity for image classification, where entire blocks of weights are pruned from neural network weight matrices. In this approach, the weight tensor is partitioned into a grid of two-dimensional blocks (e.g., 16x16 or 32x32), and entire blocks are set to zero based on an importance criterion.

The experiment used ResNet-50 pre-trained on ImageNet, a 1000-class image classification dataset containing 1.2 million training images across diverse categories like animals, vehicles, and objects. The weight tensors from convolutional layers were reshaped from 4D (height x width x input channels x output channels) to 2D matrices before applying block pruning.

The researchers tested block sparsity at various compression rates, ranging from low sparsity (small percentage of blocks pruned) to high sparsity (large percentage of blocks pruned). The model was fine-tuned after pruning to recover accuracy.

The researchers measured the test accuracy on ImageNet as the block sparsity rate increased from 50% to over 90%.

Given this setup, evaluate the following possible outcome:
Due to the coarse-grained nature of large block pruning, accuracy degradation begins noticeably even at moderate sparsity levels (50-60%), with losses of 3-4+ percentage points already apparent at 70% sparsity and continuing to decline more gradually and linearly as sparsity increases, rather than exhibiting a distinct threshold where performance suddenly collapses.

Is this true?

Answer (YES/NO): NO